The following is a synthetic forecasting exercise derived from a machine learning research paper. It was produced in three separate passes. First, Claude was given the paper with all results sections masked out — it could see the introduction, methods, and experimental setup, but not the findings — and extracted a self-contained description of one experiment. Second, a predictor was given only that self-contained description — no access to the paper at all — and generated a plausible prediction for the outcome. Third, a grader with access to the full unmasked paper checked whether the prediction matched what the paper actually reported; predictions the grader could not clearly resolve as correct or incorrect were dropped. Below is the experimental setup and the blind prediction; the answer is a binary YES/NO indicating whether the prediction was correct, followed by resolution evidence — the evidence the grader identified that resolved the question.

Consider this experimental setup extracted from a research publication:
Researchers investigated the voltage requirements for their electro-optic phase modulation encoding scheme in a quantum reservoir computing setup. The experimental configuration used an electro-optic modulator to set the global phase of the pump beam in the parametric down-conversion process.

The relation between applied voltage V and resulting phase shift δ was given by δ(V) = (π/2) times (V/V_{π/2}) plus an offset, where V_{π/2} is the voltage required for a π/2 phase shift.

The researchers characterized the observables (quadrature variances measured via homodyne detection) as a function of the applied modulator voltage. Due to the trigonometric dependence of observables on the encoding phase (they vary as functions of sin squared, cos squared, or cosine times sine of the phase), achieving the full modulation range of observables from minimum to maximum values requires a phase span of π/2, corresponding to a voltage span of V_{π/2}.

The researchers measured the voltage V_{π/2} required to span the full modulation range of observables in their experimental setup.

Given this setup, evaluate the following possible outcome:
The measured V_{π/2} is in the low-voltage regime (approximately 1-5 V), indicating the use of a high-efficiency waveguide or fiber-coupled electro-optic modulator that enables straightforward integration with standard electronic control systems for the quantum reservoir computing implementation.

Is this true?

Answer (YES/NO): NO